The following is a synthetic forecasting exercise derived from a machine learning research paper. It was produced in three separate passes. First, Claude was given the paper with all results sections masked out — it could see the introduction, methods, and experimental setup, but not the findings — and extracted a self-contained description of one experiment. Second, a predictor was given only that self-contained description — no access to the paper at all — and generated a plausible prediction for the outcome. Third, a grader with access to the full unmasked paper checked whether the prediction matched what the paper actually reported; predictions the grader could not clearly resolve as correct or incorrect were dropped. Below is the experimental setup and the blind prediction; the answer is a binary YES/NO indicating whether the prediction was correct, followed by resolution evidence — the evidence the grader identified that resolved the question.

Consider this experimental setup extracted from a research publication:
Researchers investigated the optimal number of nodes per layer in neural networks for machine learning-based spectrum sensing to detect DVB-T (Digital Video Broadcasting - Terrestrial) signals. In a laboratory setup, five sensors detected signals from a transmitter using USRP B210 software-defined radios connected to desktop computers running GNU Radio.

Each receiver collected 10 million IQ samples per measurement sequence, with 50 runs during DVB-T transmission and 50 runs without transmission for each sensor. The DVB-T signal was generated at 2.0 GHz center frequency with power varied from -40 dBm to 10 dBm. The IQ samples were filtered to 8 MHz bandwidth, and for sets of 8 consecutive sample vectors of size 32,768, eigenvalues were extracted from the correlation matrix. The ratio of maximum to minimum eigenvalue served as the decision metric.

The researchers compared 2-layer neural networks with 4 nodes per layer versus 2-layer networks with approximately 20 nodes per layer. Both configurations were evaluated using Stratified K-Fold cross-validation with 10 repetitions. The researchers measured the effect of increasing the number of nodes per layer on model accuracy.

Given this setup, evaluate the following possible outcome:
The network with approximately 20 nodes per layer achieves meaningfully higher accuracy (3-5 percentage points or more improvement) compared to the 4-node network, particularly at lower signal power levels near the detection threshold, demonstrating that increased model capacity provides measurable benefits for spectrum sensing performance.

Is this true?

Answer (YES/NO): NO